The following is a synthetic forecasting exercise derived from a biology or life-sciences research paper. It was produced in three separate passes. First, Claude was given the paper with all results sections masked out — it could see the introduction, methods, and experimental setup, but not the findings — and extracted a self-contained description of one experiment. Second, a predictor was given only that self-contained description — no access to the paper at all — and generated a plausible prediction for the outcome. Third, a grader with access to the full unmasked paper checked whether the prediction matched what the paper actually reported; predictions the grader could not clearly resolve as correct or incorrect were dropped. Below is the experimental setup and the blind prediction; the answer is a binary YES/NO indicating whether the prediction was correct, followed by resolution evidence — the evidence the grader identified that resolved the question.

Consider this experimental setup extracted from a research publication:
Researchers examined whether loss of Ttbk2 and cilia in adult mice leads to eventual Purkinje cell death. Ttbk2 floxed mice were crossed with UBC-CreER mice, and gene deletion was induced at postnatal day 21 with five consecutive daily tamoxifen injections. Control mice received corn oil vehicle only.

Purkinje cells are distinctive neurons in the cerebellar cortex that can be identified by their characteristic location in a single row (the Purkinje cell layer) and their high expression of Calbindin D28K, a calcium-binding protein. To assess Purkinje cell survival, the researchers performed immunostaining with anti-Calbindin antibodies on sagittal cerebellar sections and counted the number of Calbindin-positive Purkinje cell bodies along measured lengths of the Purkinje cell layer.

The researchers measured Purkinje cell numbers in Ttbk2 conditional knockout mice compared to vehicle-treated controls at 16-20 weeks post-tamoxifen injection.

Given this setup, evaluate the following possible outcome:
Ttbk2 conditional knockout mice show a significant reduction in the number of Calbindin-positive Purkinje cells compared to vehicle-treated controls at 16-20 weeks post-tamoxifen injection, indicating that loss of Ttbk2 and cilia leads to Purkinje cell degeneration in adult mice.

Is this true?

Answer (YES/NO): YES